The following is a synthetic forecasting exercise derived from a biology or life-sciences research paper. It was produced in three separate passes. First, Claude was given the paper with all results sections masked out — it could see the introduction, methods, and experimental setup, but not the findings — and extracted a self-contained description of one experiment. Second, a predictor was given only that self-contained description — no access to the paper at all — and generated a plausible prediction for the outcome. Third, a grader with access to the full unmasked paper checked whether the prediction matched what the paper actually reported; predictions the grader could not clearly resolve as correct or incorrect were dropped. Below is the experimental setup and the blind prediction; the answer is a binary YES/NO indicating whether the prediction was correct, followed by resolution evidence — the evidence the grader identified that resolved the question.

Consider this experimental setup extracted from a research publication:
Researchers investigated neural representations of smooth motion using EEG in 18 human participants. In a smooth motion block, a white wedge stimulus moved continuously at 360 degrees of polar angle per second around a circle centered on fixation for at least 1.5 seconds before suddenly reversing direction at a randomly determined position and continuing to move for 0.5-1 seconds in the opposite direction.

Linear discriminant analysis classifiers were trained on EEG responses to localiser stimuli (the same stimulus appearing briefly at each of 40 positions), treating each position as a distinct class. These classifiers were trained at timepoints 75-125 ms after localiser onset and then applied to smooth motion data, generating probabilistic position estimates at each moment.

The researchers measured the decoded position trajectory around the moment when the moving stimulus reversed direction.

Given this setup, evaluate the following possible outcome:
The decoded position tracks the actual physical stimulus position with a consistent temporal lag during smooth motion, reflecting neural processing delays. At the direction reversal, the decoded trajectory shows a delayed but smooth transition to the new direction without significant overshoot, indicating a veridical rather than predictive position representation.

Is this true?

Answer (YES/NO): NO